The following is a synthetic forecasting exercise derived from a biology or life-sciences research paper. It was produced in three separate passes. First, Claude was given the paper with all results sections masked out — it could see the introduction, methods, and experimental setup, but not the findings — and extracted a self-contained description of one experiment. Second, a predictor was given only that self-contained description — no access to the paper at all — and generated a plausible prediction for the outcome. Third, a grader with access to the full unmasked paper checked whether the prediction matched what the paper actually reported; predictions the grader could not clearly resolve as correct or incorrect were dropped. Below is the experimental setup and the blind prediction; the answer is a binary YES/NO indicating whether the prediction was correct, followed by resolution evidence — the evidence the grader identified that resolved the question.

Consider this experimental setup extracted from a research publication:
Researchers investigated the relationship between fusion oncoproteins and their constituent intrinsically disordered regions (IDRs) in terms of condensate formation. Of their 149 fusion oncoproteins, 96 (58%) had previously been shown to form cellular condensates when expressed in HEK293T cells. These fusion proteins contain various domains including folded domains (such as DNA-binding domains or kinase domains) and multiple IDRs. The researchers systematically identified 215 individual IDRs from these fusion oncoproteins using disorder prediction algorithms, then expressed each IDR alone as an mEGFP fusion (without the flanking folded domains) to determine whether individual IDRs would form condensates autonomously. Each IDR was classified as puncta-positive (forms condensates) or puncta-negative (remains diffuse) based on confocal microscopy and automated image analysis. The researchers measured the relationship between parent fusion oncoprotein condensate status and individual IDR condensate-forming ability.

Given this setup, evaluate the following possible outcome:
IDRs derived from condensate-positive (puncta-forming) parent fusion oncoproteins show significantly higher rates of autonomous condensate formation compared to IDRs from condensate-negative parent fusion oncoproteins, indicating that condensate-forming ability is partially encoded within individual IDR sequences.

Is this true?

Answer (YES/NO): YES